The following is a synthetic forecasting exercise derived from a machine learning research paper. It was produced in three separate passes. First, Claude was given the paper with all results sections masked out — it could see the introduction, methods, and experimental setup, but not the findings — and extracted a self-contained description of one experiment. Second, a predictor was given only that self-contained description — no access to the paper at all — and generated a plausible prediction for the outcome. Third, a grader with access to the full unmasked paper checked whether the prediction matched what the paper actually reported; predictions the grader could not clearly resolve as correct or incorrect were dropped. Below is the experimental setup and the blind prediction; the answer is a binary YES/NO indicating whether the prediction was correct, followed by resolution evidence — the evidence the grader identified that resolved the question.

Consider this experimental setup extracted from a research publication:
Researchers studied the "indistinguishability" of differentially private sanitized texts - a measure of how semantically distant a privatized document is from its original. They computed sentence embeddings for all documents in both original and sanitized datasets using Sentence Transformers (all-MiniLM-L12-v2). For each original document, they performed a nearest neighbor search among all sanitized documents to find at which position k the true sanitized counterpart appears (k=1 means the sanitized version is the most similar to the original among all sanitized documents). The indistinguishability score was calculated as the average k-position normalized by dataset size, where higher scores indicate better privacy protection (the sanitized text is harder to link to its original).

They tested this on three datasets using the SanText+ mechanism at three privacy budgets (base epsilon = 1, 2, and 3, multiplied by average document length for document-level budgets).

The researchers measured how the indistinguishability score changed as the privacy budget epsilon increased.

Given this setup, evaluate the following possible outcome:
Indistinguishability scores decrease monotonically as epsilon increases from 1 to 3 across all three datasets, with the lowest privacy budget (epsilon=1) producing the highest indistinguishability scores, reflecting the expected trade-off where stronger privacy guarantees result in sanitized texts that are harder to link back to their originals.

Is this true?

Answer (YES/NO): YES